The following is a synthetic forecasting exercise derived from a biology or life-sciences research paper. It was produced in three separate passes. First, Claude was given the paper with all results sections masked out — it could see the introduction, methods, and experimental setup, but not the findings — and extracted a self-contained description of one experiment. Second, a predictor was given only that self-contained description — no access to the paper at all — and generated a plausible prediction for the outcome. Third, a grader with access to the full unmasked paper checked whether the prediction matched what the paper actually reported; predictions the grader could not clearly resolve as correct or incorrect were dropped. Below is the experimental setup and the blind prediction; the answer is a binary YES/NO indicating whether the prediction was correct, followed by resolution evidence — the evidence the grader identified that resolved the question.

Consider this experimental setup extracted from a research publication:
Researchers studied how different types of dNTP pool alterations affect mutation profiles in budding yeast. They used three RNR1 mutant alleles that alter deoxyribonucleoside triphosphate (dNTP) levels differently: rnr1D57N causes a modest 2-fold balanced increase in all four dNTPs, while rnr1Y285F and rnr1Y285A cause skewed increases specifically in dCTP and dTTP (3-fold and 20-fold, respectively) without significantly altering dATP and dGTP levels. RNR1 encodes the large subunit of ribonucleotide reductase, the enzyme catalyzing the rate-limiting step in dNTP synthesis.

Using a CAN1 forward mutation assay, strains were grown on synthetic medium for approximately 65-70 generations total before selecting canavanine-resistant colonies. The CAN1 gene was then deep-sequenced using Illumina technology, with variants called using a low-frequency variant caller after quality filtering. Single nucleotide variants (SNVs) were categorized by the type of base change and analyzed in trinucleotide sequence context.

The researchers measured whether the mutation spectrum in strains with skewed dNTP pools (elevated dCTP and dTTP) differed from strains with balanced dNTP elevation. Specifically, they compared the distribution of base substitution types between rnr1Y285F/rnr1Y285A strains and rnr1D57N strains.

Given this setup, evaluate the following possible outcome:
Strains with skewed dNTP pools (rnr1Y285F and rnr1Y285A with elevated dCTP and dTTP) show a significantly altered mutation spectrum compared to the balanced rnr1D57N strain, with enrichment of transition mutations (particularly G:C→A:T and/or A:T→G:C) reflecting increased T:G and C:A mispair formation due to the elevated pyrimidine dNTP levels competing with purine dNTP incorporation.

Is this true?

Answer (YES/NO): NO